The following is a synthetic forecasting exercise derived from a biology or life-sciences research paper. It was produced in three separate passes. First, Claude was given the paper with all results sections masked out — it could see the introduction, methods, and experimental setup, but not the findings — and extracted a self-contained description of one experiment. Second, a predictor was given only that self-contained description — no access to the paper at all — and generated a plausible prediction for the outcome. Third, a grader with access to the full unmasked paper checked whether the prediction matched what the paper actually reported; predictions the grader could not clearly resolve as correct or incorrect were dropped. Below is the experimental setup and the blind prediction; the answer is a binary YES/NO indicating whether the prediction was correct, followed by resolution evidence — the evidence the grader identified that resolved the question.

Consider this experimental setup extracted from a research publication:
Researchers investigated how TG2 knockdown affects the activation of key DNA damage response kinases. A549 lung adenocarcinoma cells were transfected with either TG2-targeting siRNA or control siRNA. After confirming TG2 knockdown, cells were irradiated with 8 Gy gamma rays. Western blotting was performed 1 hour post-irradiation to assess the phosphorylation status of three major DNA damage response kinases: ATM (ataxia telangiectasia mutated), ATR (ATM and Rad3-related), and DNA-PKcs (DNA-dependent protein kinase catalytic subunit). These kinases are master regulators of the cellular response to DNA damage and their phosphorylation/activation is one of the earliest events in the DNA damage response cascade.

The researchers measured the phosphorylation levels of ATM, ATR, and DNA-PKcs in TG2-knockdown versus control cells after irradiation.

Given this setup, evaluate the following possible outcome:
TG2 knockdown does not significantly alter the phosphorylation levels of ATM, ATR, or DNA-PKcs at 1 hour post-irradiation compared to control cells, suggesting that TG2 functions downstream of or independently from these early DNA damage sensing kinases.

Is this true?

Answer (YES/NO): NO